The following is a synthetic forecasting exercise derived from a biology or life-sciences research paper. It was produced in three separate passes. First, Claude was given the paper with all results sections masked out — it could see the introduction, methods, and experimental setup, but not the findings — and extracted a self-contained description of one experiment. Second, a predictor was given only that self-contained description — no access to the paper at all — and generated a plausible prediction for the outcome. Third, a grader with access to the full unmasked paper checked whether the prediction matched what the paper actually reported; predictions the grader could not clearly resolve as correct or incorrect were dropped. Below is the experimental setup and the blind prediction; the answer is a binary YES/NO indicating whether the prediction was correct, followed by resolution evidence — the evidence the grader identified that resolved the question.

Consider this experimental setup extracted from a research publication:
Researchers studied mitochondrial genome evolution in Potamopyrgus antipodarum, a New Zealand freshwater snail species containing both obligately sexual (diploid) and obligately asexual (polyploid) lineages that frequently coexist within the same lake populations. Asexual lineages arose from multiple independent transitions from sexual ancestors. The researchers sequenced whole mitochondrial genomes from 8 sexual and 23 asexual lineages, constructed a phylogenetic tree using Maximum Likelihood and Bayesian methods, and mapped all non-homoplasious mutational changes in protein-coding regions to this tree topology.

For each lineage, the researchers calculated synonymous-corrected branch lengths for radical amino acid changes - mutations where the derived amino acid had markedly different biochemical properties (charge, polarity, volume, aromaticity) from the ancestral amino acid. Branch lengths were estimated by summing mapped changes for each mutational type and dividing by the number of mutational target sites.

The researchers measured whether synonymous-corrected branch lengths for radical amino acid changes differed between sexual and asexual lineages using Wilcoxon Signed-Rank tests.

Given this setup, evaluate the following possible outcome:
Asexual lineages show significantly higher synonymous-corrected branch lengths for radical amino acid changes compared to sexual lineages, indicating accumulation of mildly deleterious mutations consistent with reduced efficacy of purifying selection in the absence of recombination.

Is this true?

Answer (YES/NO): YES